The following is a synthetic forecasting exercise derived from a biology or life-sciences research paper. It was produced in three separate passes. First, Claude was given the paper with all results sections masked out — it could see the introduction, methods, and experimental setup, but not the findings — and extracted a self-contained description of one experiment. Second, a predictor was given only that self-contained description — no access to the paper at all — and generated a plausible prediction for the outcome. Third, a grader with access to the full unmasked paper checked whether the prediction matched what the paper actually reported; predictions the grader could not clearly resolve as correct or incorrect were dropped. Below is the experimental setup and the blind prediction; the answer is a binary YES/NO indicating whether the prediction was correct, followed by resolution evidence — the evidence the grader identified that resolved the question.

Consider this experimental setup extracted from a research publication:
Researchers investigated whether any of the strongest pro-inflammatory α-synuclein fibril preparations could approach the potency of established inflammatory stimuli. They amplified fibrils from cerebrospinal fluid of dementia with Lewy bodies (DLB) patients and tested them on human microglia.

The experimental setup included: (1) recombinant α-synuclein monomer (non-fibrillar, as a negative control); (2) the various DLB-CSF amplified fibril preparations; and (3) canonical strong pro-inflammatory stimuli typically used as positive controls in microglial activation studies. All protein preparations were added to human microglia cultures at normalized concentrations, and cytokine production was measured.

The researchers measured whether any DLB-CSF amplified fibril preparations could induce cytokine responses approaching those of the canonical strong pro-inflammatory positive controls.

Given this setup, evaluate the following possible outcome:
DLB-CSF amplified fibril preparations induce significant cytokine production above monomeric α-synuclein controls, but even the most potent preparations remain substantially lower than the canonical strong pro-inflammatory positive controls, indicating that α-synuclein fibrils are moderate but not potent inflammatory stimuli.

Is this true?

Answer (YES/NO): NO